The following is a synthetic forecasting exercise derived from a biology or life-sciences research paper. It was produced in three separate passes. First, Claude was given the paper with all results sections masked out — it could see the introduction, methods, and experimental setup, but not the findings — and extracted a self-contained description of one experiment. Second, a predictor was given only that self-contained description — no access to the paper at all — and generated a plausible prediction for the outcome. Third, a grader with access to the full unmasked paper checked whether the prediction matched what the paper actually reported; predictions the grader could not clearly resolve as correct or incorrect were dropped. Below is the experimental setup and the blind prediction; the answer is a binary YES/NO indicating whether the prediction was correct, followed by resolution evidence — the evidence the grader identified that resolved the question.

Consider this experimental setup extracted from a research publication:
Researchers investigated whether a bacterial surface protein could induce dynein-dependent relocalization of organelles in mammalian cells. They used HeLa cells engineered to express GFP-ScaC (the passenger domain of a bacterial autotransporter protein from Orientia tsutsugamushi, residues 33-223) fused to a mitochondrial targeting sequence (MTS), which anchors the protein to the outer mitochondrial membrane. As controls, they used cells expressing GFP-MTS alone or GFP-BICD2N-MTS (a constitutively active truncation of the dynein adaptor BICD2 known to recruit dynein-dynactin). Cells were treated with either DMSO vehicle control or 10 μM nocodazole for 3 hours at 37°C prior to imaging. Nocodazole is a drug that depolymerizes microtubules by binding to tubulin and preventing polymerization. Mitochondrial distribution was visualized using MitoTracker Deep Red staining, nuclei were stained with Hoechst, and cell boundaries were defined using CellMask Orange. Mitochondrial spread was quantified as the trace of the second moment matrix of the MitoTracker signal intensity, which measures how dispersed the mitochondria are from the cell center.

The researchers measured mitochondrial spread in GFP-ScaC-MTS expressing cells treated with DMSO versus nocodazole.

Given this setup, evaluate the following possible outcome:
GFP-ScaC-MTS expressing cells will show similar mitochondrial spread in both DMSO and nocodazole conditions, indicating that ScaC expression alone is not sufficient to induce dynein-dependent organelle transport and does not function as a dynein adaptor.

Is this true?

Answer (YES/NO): NO